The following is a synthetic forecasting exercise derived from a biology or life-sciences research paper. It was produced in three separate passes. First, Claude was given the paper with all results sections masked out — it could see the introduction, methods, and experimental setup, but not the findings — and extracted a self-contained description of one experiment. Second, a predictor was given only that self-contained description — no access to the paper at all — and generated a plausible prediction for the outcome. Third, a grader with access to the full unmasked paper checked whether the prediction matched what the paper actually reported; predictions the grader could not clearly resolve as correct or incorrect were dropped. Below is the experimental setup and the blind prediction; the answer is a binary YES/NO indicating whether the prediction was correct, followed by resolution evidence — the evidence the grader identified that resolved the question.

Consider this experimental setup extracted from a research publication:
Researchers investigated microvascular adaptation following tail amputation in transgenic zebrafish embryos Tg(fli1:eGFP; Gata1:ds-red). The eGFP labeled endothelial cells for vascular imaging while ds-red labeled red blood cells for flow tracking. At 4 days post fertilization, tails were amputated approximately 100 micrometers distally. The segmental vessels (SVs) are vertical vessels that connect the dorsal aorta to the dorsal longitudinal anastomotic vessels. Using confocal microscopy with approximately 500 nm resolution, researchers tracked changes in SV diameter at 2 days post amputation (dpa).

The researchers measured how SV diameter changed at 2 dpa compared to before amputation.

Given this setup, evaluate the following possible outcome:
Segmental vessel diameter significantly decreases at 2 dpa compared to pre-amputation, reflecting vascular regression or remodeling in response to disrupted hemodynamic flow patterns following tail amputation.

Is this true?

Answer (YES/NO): NO